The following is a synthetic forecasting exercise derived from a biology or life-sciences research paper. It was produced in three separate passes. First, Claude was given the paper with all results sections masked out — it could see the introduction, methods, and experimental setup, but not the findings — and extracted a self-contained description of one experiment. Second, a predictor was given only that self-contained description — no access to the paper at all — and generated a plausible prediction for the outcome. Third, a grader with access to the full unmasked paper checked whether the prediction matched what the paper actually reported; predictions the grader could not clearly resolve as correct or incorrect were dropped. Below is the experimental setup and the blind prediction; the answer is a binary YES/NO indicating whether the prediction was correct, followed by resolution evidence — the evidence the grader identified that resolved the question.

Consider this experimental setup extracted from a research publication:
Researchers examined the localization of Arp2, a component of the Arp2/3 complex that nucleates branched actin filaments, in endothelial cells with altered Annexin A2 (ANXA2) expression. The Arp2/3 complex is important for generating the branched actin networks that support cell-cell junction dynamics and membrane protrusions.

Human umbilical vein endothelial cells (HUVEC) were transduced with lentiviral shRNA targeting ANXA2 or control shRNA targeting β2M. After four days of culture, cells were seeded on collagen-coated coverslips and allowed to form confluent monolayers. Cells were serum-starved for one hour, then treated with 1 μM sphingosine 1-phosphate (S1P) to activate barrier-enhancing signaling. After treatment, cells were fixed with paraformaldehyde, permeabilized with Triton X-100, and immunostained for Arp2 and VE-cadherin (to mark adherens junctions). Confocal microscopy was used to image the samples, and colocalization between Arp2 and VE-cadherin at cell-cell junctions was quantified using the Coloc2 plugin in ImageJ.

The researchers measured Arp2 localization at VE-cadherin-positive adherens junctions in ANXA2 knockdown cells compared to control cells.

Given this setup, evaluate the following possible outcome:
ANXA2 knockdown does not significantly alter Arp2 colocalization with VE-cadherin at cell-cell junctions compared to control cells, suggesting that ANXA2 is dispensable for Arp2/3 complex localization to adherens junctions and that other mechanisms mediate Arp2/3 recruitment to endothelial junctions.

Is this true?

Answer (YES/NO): NO